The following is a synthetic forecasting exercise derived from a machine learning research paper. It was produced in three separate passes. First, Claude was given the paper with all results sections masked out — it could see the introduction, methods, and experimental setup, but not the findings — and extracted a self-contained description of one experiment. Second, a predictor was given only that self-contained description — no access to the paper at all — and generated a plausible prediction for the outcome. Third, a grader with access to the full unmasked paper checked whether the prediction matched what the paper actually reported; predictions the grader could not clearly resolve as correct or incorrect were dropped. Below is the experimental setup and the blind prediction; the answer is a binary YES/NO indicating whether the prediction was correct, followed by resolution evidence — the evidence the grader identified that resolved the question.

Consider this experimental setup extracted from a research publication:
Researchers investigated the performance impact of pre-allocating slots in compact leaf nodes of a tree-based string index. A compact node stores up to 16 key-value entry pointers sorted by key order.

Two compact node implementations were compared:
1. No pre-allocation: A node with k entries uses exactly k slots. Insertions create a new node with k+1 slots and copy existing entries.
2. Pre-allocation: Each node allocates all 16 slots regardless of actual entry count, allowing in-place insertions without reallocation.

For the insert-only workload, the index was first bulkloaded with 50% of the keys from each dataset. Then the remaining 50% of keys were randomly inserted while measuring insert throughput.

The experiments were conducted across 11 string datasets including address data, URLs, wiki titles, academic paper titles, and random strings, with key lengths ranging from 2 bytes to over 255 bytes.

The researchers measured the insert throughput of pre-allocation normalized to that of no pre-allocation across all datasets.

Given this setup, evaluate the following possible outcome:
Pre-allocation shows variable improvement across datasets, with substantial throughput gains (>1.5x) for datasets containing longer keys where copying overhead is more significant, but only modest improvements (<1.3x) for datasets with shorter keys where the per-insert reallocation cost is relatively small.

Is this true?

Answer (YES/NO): NO